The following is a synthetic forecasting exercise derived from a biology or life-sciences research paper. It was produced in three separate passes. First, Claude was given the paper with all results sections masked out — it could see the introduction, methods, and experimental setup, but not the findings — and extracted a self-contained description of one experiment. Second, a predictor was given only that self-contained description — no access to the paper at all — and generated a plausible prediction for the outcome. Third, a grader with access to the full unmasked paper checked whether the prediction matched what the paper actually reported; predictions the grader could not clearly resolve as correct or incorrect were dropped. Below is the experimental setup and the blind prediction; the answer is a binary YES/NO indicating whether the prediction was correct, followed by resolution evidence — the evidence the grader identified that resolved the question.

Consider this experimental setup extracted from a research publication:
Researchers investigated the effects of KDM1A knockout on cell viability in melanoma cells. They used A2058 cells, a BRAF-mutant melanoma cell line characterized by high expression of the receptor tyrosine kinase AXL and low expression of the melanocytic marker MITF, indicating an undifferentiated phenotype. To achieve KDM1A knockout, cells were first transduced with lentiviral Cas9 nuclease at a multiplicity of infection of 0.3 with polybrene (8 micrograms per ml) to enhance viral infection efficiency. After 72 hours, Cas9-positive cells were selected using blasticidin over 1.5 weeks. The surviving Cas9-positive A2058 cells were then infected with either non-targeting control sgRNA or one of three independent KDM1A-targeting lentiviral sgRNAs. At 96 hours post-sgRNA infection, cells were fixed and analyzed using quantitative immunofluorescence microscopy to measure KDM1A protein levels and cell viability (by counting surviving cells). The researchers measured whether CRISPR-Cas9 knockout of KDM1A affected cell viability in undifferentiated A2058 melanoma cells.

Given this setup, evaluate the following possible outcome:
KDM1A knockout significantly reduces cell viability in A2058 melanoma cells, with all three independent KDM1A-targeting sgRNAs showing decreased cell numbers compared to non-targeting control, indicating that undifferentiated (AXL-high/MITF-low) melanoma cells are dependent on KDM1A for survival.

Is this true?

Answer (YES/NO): YES